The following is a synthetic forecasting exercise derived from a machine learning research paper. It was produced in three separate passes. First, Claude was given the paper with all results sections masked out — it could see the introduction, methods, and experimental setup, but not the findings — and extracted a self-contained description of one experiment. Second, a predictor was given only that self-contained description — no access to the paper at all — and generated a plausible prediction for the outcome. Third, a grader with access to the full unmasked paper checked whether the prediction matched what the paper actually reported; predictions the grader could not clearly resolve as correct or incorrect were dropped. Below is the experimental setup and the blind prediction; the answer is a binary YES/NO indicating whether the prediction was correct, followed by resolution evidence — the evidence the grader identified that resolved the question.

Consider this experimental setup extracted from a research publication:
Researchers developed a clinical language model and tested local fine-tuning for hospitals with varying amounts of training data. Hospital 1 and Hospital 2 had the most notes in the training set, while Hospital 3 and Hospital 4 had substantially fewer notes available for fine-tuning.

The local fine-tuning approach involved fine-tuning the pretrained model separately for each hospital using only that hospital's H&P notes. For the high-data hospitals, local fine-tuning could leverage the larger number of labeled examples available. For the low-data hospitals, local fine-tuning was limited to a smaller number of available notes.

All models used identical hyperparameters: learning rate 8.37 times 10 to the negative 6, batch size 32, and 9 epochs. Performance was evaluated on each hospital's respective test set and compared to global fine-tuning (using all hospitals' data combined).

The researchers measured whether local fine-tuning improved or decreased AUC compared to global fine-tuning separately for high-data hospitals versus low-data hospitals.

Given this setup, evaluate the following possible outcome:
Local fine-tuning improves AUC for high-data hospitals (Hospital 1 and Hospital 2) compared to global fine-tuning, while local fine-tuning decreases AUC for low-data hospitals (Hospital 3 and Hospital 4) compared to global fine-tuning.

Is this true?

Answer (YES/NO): NO